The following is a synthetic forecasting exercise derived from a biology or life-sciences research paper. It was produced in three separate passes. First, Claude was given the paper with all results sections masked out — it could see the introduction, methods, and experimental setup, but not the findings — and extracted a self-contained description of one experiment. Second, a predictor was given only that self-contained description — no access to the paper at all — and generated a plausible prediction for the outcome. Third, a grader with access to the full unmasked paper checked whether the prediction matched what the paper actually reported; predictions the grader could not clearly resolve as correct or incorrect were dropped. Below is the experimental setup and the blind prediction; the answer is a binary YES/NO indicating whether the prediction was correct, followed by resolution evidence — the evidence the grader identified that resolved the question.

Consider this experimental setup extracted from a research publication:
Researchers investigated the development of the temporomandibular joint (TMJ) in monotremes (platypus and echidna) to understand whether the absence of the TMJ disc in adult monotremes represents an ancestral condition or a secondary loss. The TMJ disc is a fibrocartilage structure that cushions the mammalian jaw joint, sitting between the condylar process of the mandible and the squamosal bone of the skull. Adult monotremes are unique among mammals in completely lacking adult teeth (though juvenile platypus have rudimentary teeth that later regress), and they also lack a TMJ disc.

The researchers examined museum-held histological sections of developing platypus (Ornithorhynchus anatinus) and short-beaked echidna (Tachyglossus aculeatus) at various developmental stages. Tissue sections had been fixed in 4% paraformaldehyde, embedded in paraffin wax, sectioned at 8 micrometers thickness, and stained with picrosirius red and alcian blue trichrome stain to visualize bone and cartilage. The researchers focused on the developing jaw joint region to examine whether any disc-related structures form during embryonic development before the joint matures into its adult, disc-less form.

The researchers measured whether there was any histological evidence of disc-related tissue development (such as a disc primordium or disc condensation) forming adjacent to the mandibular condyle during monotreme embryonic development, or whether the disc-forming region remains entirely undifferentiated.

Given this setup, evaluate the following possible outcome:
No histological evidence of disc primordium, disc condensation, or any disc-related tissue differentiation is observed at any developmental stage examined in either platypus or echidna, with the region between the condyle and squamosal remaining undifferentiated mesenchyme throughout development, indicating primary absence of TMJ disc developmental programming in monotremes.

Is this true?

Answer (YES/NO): NO